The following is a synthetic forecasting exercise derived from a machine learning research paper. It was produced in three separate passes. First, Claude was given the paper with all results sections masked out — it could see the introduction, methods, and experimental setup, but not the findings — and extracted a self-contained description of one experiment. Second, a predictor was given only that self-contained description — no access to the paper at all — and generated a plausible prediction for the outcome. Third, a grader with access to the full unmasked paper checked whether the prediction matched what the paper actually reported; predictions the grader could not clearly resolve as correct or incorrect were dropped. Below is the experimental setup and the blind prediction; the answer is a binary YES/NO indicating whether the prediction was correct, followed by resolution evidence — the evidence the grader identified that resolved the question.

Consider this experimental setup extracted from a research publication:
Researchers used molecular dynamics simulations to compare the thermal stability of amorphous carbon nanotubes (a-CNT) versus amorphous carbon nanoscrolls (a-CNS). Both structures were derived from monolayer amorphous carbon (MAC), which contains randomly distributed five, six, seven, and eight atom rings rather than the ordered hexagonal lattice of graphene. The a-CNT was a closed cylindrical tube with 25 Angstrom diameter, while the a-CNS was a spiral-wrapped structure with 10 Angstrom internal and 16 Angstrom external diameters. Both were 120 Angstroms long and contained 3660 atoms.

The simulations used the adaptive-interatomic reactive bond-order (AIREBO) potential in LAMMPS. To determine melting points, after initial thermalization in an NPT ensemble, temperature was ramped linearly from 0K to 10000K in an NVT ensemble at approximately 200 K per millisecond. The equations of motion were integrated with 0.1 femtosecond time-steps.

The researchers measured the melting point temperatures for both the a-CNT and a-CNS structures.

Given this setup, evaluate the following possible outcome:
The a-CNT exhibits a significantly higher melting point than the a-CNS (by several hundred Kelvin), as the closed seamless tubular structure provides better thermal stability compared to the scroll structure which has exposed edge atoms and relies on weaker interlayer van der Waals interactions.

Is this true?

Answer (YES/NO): YES